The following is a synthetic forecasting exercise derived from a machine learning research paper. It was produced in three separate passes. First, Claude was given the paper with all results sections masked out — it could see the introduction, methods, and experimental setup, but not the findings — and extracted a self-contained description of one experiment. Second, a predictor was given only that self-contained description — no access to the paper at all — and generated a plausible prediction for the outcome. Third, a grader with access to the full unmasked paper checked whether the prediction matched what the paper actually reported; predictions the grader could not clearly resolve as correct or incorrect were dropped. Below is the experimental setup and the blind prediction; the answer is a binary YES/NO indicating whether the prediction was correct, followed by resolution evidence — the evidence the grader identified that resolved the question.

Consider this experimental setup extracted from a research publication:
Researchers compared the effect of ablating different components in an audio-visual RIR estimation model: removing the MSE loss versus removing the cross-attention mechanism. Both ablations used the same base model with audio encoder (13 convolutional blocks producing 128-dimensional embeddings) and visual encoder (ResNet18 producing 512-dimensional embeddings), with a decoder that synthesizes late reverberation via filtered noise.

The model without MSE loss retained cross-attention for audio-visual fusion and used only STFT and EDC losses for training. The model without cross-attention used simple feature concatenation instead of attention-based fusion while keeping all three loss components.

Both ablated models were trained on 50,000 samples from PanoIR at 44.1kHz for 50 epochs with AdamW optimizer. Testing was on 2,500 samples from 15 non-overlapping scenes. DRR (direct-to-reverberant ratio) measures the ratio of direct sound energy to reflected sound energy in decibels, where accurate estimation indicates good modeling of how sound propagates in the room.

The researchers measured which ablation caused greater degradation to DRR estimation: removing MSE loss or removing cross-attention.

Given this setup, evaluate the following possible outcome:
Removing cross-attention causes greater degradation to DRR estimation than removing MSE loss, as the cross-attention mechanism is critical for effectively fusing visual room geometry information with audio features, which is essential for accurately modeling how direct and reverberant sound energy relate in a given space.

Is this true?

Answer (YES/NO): NO